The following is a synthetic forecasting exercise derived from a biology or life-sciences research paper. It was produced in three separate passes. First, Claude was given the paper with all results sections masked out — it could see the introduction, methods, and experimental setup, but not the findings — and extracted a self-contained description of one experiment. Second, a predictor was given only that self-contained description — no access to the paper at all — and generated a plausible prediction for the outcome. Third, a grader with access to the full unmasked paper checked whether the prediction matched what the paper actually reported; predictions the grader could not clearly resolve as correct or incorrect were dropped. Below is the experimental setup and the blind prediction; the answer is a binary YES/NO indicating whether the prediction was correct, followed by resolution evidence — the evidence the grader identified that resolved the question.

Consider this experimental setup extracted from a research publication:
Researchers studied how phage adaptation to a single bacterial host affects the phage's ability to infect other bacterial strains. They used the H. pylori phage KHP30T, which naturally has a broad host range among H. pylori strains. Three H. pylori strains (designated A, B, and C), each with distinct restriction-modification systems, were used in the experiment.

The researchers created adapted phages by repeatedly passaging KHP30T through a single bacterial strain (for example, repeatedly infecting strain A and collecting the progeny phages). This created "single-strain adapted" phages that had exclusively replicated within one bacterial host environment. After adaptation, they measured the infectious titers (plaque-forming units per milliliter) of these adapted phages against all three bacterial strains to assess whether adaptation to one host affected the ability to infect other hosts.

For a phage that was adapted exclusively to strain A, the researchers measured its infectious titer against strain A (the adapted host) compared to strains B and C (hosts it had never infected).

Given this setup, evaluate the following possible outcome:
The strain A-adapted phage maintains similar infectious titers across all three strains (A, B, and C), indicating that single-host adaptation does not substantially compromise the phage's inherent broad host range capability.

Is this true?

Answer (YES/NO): NO